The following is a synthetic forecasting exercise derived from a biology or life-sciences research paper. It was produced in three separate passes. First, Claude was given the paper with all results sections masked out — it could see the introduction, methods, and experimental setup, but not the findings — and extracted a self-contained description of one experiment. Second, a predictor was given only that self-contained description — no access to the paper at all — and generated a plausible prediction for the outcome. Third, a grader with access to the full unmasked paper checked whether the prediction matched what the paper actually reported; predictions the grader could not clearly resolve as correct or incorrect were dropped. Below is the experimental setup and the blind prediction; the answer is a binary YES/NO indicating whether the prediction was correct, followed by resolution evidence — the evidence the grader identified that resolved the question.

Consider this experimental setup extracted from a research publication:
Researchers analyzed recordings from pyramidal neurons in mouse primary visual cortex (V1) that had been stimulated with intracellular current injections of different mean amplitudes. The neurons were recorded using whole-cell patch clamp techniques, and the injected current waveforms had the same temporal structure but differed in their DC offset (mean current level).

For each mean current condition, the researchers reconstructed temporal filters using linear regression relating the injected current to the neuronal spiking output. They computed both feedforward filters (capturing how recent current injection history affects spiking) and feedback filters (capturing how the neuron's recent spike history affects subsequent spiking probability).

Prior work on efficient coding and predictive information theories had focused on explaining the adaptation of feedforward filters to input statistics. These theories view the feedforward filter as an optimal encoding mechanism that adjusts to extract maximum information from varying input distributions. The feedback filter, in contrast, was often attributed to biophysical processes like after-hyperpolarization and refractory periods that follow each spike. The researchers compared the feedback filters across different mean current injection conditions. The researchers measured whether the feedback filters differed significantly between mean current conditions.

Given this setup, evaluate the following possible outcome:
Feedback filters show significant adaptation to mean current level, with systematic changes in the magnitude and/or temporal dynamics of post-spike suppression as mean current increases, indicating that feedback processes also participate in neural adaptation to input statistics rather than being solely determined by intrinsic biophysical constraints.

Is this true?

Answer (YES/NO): YES